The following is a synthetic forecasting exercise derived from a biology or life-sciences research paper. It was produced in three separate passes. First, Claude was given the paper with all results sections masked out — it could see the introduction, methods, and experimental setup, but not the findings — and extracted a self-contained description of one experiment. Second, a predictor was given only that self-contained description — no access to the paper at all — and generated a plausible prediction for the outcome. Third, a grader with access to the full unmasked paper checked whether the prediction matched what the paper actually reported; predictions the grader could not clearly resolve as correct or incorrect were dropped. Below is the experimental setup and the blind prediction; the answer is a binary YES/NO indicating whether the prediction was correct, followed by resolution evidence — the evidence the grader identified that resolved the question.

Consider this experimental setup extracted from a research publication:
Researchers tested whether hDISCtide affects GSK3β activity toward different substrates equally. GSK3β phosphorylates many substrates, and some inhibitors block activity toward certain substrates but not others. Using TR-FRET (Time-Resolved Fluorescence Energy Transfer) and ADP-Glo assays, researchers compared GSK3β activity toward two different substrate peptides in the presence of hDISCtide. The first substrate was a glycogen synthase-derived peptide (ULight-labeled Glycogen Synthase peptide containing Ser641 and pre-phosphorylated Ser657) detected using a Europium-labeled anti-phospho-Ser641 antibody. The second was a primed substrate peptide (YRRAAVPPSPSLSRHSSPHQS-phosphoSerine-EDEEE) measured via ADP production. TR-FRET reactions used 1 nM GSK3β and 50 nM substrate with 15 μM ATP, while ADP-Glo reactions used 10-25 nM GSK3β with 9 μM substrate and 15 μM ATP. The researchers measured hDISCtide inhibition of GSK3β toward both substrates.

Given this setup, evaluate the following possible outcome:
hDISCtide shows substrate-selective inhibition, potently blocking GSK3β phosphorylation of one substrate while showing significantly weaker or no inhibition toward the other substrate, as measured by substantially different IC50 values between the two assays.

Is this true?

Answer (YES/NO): NO